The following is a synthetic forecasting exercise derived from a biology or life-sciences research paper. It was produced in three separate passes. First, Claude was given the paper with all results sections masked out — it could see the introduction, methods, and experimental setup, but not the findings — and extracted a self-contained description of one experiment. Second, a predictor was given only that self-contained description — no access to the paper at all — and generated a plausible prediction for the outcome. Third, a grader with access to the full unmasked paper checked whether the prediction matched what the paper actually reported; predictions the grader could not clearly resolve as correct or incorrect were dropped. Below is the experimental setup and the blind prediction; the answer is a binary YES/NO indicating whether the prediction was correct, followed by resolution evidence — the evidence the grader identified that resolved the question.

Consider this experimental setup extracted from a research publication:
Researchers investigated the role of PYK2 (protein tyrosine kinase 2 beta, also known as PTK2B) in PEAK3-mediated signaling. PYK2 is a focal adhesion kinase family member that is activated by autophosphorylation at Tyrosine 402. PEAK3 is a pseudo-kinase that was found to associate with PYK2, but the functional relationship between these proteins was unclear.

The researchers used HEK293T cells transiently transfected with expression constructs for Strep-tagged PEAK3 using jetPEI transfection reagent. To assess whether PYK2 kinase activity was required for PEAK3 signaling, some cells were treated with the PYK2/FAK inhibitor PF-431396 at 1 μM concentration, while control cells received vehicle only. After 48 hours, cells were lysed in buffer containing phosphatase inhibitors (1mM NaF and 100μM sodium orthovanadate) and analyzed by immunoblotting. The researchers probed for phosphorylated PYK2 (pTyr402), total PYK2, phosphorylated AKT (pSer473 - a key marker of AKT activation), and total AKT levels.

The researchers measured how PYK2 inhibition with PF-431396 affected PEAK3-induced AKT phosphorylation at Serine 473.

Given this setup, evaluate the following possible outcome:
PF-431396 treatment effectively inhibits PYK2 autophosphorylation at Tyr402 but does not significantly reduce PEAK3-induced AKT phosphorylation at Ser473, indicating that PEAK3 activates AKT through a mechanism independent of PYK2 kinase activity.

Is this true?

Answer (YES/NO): NO